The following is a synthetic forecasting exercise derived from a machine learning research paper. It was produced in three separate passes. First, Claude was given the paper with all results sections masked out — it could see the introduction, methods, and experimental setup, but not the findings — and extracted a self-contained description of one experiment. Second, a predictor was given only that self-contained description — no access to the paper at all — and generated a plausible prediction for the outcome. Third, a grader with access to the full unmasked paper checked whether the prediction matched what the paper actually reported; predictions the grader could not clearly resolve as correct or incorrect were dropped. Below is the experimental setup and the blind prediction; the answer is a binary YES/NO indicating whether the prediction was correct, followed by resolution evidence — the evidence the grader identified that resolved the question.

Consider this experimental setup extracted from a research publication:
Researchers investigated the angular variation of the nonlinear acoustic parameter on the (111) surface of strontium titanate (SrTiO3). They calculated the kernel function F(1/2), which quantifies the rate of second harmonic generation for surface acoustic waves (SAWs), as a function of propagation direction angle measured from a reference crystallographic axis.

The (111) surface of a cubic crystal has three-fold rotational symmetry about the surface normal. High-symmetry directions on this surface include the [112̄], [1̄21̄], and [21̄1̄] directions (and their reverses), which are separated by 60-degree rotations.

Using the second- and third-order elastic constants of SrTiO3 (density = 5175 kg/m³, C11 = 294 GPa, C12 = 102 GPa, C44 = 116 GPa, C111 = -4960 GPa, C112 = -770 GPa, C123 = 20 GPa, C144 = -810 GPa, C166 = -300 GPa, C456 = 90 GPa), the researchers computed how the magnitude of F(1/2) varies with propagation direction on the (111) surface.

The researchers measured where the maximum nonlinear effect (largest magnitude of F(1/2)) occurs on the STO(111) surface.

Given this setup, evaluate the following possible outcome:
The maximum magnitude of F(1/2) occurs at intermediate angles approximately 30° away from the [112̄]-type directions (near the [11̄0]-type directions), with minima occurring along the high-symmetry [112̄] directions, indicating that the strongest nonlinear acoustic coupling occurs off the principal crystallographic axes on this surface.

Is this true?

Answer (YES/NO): NO